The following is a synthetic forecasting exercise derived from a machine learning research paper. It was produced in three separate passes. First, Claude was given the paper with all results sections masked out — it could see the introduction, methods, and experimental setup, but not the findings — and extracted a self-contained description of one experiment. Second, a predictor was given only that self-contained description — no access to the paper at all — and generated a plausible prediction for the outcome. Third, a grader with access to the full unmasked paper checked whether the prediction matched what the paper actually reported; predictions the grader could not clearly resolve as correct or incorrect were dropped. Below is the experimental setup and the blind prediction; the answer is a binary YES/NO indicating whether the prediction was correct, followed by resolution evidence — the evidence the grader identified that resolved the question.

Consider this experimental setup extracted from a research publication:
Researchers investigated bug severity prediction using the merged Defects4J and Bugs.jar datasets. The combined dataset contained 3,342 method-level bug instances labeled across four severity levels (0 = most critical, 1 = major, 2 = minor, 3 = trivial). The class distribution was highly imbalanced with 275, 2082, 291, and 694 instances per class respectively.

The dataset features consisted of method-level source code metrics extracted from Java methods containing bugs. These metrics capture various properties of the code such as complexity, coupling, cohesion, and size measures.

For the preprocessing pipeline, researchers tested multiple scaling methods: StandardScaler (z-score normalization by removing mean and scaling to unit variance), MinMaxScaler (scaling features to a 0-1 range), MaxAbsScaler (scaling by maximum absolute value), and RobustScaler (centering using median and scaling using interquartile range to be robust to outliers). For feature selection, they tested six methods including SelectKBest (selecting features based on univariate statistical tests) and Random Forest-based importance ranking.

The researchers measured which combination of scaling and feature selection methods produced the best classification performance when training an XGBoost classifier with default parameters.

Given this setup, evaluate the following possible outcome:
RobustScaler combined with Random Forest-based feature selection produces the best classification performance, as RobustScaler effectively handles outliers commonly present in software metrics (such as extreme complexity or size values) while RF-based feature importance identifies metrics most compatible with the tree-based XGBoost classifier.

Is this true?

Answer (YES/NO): NO